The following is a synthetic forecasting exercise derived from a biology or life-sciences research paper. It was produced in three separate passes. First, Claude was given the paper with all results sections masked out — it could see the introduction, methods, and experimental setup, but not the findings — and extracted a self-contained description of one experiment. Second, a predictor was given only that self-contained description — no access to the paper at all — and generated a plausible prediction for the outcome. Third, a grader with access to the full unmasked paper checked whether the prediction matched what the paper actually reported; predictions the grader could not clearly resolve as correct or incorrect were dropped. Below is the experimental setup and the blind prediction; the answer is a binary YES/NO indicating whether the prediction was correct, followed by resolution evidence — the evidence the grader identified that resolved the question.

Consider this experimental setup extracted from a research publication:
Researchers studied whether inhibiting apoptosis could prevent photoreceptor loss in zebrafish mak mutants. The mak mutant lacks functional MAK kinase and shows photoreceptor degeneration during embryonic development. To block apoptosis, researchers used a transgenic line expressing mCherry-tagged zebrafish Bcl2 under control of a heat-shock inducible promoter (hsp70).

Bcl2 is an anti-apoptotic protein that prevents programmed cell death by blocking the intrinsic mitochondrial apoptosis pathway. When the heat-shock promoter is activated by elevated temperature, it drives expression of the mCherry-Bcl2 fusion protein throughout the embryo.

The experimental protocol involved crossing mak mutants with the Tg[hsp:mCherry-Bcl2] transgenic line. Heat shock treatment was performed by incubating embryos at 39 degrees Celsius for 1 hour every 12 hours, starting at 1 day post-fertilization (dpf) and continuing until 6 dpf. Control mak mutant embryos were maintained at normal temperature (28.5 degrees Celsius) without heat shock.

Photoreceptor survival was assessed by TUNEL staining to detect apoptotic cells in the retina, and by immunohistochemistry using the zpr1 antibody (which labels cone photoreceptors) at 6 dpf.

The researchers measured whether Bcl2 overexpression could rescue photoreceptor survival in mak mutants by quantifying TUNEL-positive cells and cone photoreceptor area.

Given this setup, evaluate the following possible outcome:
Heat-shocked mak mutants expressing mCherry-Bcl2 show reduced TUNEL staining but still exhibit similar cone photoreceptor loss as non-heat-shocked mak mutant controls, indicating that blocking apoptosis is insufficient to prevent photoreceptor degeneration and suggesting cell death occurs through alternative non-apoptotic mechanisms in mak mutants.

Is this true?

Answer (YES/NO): NO